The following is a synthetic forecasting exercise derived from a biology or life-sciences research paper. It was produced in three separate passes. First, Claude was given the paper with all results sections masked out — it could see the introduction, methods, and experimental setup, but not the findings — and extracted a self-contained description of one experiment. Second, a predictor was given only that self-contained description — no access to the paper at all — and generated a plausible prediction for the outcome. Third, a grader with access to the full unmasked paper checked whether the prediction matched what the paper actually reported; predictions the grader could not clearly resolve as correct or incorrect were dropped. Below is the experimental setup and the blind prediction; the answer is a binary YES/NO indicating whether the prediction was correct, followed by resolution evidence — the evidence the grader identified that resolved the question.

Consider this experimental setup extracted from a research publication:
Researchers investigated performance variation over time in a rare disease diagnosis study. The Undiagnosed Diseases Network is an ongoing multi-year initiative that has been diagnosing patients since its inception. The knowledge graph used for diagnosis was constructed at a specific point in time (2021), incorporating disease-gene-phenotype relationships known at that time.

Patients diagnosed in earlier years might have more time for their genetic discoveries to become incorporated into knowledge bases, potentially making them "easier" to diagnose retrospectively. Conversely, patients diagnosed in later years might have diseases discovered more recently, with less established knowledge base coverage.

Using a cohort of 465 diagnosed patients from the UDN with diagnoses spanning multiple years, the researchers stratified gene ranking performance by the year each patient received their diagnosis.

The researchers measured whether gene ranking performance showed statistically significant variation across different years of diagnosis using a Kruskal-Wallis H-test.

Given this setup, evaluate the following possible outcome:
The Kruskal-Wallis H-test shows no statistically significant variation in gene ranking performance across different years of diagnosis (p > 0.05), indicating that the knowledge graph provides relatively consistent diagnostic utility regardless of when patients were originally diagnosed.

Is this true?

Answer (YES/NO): YES